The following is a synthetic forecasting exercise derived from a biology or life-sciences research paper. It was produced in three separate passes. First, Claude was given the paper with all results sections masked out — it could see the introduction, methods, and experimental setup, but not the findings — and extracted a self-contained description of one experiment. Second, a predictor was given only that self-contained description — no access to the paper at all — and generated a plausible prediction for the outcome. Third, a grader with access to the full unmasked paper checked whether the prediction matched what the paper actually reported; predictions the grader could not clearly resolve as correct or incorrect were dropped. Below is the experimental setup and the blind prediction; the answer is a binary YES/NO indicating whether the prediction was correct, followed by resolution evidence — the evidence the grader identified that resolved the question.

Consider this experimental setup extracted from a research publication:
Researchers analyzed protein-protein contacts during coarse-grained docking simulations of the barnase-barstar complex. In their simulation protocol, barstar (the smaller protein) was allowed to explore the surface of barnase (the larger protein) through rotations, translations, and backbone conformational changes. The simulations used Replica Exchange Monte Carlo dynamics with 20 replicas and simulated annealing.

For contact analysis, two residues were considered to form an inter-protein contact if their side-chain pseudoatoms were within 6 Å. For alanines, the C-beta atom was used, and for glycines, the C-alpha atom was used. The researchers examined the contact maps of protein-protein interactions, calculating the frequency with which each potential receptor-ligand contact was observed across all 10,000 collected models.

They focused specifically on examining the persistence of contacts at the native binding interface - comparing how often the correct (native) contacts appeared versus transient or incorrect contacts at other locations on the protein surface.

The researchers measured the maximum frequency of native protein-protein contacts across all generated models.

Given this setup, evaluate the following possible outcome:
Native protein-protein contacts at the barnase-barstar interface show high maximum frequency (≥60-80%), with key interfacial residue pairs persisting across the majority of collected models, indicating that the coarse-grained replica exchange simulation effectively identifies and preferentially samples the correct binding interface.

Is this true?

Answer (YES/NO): NO